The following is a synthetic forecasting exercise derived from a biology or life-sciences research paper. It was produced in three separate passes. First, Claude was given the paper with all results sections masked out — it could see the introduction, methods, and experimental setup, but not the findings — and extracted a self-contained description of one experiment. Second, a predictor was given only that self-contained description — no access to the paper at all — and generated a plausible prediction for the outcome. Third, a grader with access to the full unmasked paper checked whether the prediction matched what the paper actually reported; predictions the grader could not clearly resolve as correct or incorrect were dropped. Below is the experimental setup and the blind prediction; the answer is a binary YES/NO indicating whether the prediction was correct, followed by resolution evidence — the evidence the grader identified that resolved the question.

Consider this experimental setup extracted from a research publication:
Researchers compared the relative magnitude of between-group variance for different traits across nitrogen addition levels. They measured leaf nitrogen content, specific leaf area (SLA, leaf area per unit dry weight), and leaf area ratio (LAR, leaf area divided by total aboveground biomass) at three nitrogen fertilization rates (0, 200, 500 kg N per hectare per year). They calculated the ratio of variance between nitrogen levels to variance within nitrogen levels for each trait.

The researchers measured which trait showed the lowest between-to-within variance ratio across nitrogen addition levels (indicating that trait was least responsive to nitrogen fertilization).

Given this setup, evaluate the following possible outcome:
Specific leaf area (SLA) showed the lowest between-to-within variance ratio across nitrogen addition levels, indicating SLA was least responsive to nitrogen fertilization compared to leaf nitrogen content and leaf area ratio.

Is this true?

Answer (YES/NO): YES